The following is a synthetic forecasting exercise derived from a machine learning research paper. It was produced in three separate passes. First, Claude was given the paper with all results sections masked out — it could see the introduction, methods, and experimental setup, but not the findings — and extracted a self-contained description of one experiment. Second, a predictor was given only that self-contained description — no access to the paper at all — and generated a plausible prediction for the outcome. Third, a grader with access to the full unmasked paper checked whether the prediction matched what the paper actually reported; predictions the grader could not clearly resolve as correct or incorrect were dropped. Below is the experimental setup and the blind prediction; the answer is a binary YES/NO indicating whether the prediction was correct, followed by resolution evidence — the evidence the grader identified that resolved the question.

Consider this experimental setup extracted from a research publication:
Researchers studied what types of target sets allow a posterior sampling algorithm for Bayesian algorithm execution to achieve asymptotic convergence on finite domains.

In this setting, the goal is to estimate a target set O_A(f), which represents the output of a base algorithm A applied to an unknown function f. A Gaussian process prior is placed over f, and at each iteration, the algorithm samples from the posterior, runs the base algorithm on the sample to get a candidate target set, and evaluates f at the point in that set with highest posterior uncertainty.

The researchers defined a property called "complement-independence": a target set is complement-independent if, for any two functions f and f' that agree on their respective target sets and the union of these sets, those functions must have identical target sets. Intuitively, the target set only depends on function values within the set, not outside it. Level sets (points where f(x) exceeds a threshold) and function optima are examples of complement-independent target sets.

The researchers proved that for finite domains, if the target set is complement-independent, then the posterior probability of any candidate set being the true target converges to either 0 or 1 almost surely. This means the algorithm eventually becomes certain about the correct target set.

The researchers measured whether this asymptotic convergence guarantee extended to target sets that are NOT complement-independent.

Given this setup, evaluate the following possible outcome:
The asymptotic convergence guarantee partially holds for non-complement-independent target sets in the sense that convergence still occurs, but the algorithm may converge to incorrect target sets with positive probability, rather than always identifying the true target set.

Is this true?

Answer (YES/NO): NO